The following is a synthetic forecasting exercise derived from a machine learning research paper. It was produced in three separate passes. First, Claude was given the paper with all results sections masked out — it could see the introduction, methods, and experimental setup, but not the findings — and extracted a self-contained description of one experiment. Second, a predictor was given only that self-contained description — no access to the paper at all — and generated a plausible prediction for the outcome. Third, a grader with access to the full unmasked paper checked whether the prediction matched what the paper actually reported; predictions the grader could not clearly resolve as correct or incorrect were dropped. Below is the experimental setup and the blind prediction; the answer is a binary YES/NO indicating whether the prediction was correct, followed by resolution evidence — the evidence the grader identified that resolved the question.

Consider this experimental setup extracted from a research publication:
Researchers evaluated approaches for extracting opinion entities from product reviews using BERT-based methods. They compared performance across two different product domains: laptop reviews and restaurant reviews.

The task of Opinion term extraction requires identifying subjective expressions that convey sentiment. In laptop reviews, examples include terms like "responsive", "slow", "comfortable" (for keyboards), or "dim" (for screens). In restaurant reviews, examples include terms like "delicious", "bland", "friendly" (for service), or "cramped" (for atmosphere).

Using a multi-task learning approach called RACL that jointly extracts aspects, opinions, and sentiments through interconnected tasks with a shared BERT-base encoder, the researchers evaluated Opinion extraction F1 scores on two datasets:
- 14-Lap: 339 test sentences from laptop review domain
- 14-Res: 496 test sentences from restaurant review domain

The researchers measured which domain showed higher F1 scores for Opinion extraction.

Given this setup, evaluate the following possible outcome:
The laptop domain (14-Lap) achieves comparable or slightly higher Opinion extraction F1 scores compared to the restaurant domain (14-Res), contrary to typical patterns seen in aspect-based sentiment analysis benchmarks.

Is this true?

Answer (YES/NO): NO